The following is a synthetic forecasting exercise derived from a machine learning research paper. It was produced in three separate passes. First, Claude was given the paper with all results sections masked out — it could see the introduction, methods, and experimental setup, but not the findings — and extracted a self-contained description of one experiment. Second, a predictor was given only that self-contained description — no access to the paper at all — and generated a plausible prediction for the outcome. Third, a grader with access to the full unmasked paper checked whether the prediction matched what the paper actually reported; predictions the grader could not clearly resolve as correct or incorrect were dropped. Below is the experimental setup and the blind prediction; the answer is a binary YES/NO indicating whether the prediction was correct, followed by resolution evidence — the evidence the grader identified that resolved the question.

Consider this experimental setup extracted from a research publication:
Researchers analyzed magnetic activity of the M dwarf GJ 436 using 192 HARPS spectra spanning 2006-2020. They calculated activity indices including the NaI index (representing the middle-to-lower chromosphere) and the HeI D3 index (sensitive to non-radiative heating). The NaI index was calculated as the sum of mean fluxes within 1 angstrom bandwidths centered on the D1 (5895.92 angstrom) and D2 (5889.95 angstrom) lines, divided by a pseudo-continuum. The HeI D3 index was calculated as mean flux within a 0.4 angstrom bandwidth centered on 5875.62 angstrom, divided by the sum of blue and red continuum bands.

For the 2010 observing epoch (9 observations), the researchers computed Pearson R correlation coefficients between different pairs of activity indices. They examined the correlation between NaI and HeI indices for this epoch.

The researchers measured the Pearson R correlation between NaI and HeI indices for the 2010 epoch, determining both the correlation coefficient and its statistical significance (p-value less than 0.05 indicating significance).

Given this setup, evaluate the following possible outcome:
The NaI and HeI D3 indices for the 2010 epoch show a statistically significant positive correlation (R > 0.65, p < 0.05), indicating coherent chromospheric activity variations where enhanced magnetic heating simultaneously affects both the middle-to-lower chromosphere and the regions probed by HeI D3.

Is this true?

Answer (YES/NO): NO